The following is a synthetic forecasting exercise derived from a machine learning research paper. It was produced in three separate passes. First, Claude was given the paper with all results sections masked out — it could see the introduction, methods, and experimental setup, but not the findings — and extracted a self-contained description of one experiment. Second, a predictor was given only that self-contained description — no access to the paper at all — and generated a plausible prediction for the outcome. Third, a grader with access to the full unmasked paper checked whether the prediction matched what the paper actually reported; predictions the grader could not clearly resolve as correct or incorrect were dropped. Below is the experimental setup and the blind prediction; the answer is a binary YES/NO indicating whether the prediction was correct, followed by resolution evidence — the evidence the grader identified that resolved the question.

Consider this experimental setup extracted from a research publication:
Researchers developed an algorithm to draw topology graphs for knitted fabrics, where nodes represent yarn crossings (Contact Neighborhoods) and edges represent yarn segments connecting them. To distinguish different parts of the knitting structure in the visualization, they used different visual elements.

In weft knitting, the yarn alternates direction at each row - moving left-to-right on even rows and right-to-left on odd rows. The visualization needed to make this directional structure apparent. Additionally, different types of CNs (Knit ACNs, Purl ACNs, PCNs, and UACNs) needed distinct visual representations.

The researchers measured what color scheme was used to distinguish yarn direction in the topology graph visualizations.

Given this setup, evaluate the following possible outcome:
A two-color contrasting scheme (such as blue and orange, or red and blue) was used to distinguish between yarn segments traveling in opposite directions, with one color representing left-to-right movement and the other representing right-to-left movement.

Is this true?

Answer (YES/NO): YES